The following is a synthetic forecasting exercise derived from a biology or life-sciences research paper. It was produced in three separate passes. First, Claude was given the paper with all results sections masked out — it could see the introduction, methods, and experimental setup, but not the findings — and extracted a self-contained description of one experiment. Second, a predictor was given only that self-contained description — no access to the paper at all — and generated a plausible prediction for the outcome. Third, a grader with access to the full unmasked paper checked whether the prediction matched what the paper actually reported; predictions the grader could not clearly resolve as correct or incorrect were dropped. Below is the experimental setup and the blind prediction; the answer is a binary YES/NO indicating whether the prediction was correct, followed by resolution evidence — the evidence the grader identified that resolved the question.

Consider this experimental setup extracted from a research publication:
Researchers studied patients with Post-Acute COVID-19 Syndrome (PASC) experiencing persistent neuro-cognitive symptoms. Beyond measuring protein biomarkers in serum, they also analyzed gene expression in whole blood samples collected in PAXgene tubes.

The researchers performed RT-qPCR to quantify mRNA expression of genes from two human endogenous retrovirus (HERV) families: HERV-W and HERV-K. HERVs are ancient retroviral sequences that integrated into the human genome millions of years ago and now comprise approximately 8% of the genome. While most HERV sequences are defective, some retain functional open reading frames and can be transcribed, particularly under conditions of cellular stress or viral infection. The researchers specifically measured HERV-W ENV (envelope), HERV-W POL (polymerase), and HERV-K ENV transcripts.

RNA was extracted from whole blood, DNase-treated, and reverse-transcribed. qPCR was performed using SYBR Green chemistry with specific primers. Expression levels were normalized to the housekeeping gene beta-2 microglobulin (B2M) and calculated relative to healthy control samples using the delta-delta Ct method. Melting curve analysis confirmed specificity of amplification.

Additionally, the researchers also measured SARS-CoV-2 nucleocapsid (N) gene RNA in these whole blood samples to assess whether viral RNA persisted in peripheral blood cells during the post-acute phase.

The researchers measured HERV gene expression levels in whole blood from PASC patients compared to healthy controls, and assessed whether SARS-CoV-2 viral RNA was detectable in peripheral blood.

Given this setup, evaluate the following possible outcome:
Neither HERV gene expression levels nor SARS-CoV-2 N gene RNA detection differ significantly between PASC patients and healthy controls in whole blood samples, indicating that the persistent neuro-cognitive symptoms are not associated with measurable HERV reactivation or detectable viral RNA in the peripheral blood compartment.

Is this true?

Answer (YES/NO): NO